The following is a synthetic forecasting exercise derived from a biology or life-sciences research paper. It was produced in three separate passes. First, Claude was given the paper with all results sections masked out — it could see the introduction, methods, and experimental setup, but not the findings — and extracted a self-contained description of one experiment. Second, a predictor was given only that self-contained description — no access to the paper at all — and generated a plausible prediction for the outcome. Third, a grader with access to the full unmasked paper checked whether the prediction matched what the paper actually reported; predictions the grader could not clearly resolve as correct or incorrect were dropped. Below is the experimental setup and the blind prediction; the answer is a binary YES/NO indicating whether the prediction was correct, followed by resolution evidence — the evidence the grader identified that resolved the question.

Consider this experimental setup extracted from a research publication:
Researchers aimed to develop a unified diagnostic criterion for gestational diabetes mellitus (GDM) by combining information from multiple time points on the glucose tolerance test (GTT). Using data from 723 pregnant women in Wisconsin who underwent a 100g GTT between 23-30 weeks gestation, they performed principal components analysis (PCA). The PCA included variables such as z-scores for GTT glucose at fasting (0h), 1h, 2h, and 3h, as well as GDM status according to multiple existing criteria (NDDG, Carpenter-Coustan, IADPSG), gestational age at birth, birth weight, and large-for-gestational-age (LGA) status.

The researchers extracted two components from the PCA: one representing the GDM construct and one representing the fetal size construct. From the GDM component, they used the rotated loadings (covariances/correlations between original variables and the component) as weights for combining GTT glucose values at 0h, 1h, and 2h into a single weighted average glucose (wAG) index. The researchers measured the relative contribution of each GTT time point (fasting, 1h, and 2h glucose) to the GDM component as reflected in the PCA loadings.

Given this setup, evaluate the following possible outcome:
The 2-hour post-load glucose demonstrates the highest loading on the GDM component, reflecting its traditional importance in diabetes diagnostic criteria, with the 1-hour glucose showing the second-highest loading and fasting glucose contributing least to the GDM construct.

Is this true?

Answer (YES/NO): NO